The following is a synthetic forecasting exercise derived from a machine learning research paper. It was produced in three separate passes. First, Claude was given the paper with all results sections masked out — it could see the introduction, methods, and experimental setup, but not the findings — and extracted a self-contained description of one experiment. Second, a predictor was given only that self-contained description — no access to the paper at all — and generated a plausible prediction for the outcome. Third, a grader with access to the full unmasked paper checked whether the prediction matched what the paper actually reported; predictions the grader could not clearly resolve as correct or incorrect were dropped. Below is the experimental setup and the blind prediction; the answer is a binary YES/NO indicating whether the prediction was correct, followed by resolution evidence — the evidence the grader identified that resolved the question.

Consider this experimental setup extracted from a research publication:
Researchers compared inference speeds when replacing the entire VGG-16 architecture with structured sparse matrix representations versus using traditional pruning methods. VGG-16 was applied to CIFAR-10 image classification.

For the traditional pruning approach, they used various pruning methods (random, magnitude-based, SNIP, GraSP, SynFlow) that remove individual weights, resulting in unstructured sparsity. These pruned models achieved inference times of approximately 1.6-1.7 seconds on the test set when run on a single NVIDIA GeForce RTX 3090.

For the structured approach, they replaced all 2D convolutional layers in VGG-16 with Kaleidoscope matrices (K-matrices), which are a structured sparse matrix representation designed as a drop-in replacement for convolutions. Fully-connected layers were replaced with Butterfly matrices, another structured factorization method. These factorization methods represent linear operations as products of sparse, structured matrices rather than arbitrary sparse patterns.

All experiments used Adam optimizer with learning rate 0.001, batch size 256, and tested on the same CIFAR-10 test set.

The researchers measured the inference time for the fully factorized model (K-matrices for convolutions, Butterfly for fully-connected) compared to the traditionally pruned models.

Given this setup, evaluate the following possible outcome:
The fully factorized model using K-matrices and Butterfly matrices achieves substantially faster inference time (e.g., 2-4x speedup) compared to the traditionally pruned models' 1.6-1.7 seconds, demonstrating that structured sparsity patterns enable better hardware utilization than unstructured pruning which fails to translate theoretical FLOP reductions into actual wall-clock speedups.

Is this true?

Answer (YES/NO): NO